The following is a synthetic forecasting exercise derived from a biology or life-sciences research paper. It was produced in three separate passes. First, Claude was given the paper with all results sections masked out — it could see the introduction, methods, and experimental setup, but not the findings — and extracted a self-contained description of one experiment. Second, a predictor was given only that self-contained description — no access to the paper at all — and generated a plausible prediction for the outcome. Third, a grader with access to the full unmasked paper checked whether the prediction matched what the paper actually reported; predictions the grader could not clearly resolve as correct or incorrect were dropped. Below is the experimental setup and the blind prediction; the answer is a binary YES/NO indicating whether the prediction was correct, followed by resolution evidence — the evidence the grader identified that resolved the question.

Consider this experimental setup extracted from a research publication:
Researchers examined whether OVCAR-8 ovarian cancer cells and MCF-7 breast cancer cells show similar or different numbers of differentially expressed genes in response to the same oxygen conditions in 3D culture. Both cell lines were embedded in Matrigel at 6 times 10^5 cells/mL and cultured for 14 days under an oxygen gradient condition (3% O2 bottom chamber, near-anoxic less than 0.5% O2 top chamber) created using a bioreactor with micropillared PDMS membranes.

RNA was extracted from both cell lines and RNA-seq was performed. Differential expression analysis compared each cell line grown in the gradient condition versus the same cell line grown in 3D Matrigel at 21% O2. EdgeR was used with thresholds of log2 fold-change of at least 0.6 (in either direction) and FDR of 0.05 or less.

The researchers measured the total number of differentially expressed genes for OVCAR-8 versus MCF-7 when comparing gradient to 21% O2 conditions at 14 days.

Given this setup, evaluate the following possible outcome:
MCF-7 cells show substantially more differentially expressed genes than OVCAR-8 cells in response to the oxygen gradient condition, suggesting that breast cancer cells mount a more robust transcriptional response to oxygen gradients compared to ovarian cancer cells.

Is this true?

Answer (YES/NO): YES